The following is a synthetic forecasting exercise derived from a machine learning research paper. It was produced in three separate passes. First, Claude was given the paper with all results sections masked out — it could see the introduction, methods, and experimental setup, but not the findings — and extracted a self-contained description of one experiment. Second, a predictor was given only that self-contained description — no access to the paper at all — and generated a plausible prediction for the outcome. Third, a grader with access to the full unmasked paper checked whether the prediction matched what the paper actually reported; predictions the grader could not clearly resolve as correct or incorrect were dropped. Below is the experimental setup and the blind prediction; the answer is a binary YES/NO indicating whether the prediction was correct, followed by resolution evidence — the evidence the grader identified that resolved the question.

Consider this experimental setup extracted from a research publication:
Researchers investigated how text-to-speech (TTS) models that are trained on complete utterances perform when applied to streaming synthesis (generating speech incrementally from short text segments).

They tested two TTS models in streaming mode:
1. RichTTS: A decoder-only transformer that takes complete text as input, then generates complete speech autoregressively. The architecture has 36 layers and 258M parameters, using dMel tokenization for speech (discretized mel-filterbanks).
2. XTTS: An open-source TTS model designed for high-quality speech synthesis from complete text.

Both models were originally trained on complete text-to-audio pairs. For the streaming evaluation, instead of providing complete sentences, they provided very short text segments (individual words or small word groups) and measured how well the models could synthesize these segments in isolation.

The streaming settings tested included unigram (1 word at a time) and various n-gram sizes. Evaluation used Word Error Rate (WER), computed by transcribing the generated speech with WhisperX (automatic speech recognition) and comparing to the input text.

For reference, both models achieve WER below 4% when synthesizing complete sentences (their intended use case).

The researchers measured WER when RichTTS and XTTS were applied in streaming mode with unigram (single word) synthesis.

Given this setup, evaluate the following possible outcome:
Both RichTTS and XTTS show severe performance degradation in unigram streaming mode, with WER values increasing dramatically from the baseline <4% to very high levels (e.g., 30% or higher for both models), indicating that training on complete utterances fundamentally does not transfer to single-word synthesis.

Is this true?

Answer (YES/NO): YES